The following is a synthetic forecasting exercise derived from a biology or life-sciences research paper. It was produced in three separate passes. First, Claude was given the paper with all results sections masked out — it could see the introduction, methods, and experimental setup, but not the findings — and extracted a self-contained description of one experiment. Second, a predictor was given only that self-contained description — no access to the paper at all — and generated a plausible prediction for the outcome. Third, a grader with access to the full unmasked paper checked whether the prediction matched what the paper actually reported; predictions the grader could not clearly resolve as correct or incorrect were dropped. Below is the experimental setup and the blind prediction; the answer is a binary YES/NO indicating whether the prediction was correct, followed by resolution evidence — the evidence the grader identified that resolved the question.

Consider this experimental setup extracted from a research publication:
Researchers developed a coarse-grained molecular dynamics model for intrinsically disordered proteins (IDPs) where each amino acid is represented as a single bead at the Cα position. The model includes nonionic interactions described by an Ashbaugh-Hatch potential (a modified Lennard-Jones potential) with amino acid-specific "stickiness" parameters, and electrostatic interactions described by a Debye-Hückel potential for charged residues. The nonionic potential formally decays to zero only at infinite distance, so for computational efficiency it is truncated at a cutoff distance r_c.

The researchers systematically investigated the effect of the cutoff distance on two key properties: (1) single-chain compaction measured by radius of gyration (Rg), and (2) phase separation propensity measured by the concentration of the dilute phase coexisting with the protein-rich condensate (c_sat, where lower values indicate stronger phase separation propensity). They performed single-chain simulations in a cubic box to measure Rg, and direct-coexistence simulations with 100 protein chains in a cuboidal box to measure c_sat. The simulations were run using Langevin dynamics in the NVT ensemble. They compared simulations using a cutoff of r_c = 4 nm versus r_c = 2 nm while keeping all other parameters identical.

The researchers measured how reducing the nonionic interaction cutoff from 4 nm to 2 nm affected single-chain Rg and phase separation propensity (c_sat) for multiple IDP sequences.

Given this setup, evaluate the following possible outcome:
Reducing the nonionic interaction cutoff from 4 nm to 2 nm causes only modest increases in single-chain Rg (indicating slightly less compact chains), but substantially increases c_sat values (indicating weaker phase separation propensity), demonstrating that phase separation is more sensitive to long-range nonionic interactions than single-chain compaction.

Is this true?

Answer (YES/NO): YES